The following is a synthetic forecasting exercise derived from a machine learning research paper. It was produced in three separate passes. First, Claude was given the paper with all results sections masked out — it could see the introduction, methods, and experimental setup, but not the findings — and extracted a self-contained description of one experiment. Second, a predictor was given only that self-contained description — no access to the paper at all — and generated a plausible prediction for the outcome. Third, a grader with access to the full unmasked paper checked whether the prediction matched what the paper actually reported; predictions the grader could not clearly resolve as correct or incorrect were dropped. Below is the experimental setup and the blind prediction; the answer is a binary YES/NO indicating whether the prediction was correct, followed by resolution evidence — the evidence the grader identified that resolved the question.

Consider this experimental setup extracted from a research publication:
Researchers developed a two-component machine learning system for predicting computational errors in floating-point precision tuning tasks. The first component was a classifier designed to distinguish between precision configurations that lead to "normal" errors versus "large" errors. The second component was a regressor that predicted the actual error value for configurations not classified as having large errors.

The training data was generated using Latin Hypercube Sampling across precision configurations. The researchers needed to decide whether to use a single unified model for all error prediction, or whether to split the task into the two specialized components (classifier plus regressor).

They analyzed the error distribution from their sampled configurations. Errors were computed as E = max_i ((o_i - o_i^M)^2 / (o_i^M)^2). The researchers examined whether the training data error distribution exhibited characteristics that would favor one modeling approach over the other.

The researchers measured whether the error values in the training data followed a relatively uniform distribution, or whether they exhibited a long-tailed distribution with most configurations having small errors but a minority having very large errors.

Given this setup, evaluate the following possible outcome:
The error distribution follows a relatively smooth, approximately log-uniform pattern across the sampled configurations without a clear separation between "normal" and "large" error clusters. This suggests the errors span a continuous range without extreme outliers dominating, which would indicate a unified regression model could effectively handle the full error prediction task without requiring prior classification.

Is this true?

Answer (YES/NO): NO